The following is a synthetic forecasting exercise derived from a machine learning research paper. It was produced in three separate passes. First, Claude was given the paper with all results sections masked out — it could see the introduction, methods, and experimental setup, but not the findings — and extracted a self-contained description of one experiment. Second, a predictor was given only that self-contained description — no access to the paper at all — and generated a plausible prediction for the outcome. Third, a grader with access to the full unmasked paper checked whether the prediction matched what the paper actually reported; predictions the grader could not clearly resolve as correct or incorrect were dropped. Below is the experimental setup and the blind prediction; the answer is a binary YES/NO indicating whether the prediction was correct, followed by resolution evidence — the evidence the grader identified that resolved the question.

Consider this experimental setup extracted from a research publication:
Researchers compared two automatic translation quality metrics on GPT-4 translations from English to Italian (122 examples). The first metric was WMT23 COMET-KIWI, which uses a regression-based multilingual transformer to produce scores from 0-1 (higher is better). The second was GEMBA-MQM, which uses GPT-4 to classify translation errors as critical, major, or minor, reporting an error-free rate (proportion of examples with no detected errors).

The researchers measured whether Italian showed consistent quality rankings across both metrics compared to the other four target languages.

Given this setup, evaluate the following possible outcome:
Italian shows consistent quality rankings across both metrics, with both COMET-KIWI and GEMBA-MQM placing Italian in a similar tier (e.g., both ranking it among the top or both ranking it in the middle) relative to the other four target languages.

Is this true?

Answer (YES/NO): YES